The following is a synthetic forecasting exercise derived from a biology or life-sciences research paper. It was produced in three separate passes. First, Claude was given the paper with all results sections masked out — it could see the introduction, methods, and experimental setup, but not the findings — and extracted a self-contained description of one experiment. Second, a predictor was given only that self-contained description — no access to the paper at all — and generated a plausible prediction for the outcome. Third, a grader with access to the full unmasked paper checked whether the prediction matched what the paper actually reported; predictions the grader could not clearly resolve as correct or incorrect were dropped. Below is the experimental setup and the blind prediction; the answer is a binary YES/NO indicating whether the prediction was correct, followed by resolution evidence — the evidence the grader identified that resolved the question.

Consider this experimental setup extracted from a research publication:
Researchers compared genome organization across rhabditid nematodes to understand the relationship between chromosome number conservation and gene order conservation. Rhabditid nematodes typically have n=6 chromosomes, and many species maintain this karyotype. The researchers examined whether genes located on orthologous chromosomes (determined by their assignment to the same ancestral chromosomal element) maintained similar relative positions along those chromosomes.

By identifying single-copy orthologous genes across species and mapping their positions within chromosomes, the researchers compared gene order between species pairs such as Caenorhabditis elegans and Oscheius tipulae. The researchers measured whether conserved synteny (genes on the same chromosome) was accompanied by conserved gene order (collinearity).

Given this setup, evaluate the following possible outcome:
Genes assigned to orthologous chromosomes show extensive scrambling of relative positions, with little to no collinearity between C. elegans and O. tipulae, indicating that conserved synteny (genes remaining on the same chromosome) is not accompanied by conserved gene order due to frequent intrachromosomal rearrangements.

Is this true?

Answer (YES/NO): YES